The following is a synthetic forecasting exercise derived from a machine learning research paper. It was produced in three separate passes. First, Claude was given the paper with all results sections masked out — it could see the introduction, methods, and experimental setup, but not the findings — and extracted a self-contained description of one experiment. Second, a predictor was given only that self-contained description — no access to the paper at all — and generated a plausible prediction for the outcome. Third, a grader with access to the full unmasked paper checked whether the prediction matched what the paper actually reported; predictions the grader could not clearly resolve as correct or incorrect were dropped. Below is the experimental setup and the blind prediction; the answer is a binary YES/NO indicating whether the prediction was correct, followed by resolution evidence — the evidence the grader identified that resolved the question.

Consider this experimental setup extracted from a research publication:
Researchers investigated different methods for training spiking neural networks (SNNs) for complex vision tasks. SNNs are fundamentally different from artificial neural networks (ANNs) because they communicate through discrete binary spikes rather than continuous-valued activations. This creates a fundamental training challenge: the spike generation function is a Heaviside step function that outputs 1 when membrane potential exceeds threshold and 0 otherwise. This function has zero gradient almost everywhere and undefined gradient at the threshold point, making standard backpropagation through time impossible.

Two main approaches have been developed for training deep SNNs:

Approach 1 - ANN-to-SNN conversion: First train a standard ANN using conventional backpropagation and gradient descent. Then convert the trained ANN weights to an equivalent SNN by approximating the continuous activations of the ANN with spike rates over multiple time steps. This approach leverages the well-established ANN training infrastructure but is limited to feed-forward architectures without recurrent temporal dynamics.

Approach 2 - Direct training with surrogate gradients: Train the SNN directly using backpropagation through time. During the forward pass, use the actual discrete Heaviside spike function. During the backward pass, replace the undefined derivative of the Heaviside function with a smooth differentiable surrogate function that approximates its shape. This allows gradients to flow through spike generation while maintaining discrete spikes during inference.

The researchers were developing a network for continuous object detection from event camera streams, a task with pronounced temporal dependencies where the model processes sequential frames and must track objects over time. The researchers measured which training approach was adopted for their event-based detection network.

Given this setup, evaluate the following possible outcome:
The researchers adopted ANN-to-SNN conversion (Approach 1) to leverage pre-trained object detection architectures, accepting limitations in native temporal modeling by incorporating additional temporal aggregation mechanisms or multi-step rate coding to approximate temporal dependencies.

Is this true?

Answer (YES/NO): NO